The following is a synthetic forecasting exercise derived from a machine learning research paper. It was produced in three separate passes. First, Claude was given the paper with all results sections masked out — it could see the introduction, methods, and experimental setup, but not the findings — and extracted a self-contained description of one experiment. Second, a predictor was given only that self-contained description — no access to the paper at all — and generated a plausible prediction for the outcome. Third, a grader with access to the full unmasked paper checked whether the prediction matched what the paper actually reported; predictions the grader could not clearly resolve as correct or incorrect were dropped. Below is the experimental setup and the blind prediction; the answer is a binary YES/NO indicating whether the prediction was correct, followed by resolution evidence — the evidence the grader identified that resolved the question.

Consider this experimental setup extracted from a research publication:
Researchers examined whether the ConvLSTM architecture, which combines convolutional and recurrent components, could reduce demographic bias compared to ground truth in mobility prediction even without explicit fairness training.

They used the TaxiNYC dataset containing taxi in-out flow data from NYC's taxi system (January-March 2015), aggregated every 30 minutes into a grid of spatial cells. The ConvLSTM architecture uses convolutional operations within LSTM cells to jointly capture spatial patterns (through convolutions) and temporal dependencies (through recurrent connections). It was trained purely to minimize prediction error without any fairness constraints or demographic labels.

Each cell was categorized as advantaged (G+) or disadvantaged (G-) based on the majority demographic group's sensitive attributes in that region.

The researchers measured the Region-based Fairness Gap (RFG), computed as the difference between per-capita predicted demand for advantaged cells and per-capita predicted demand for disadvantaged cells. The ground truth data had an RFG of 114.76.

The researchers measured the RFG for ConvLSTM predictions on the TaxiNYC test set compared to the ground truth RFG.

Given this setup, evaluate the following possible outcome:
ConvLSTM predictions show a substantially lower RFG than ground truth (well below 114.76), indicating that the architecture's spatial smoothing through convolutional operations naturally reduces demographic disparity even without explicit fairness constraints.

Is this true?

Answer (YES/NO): YES